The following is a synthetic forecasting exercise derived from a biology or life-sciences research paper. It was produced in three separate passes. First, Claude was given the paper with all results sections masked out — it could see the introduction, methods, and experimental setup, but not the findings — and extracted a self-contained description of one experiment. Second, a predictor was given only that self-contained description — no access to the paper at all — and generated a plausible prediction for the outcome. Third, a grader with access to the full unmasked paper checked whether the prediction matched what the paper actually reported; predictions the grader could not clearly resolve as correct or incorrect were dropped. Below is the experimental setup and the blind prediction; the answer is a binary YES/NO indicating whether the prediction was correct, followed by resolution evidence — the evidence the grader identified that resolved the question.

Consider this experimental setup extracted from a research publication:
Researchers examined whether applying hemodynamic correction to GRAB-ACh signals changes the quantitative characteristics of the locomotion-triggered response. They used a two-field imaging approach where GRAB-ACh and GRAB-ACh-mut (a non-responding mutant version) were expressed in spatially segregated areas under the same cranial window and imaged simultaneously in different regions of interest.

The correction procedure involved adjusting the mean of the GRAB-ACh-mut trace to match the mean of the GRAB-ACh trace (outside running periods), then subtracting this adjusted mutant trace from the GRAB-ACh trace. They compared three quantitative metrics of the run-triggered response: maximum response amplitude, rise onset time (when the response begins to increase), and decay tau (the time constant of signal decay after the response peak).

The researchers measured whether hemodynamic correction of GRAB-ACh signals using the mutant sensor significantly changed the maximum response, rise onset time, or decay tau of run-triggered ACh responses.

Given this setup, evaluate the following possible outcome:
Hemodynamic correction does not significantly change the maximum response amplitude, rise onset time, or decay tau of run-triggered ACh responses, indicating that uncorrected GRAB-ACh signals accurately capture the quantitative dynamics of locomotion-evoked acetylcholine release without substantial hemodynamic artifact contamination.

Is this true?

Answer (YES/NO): YES